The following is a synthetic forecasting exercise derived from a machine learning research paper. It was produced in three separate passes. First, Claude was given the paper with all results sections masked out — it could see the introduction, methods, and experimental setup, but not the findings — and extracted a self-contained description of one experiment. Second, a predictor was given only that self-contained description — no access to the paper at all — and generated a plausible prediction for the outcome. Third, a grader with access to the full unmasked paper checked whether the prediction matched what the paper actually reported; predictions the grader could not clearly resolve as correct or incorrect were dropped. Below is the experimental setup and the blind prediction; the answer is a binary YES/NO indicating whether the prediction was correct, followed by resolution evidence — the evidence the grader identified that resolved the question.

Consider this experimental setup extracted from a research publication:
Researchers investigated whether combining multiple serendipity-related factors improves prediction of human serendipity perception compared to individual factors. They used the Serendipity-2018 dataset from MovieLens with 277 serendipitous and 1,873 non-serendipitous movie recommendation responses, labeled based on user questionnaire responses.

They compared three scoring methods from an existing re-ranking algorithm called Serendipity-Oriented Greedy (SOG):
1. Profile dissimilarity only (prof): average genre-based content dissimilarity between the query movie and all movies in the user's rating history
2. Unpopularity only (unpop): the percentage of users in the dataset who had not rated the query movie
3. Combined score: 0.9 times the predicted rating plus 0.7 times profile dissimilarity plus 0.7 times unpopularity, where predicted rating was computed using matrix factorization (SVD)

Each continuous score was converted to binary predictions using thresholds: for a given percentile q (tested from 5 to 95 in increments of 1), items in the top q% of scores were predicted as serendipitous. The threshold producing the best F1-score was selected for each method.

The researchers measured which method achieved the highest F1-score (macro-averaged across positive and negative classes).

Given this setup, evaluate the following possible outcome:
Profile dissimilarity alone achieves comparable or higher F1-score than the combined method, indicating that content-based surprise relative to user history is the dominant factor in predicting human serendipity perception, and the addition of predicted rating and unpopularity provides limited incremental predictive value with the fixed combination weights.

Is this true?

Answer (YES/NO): YES